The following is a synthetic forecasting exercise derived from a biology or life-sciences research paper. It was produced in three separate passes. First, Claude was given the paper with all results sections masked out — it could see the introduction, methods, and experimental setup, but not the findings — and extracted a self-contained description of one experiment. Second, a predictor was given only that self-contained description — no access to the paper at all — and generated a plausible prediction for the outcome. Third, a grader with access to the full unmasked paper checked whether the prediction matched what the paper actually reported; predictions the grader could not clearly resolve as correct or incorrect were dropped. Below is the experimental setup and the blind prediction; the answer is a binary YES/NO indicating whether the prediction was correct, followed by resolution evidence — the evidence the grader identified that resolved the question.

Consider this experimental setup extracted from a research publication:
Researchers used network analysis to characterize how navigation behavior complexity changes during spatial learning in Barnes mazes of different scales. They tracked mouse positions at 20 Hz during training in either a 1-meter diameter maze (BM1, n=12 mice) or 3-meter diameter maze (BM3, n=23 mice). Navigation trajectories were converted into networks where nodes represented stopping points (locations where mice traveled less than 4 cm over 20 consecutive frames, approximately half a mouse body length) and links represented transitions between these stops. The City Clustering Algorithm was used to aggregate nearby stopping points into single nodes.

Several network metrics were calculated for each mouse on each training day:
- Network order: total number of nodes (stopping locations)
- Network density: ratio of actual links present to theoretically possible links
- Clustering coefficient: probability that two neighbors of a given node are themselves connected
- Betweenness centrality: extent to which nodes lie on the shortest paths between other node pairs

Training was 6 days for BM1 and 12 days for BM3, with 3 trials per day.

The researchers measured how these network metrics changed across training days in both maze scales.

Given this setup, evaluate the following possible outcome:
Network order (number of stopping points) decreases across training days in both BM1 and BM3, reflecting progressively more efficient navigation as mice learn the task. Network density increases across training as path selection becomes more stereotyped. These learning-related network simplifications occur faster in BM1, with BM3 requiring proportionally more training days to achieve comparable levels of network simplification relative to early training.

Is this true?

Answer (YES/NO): NO